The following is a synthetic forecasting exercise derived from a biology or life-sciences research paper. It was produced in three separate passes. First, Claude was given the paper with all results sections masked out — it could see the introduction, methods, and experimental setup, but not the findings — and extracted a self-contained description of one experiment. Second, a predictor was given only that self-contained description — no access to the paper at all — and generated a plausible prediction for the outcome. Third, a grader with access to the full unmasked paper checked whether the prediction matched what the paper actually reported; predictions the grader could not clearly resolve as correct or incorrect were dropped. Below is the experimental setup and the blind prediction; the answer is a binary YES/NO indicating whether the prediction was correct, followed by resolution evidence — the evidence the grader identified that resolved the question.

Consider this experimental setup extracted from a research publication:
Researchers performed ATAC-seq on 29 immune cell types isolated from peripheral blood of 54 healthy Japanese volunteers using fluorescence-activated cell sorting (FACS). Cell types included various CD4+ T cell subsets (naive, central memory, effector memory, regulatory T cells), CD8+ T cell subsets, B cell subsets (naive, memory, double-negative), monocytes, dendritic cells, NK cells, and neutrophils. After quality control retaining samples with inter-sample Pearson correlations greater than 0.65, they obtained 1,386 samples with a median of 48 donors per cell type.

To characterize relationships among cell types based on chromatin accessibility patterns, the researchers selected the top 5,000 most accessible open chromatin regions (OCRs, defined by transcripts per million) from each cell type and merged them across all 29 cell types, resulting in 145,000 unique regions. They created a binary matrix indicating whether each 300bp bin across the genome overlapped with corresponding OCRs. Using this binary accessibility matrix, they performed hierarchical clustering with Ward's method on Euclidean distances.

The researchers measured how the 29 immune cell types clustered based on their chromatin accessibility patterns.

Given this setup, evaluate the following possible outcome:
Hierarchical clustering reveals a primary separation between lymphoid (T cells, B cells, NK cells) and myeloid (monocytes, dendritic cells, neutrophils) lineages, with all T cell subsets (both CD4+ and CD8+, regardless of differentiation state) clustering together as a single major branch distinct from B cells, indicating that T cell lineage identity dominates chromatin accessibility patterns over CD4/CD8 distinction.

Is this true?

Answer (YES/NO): NO